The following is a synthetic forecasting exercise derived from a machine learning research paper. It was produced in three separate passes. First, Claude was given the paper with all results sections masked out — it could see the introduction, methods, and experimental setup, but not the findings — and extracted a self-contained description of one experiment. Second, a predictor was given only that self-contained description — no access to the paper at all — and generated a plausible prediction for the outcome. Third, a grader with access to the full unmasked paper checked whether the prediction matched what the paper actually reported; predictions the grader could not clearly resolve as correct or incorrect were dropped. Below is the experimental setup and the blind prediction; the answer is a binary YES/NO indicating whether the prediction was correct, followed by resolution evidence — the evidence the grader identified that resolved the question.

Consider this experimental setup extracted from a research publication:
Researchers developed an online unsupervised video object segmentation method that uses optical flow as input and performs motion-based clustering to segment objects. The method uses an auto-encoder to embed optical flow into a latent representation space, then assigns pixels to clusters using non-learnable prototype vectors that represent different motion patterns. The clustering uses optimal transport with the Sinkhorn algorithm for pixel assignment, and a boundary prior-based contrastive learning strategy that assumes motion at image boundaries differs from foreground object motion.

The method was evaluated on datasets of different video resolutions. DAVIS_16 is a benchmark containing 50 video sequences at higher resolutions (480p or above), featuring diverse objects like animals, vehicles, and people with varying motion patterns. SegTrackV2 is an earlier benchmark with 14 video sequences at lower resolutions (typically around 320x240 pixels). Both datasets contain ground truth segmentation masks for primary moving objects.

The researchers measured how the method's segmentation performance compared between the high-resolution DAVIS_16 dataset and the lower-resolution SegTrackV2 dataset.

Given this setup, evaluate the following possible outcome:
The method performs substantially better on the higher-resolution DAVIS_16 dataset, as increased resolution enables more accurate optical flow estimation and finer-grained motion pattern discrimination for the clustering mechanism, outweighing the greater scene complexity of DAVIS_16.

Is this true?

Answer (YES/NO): YES